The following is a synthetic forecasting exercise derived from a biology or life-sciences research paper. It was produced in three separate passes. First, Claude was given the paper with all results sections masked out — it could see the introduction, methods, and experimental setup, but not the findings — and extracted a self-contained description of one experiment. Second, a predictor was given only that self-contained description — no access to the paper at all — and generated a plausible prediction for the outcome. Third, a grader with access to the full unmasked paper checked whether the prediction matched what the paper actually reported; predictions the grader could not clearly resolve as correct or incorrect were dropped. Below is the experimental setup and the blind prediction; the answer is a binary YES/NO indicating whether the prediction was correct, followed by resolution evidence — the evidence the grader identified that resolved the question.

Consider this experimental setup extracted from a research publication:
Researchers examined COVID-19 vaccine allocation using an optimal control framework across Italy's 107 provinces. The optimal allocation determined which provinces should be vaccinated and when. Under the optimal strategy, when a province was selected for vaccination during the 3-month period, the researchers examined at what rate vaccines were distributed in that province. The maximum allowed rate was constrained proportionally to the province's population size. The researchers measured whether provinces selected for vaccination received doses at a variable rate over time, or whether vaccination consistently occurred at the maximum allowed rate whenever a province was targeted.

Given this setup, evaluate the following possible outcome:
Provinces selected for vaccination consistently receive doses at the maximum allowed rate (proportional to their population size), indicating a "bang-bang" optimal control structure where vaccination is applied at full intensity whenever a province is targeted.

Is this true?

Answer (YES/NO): YES